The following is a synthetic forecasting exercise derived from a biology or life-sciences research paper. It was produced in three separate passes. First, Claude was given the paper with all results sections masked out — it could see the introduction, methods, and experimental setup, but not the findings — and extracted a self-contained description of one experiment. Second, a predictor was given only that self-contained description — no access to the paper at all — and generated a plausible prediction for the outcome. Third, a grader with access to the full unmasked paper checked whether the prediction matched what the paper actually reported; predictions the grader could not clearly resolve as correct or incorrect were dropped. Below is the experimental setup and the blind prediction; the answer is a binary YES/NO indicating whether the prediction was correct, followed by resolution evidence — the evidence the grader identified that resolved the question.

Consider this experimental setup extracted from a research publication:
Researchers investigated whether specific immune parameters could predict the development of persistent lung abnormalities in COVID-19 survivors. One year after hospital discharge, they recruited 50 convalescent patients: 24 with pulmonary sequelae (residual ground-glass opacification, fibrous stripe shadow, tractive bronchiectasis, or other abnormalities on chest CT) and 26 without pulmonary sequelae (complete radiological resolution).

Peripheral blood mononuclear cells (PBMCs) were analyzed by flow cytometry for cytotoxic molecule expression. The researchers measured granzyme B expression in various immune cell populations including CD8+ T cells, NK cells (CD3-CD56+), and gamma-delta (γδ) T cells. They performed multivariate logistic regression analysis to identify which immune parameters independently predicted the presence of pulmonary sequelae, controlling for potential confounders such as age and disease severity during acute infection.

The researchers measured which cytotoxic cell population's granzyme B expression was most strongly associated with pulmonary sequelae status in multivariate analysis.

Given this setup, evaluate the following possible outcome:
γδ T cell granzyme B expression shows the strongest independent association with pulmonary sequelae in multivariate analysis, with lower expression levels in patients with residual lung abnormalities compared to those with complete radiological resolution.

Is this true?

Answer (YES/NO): NO